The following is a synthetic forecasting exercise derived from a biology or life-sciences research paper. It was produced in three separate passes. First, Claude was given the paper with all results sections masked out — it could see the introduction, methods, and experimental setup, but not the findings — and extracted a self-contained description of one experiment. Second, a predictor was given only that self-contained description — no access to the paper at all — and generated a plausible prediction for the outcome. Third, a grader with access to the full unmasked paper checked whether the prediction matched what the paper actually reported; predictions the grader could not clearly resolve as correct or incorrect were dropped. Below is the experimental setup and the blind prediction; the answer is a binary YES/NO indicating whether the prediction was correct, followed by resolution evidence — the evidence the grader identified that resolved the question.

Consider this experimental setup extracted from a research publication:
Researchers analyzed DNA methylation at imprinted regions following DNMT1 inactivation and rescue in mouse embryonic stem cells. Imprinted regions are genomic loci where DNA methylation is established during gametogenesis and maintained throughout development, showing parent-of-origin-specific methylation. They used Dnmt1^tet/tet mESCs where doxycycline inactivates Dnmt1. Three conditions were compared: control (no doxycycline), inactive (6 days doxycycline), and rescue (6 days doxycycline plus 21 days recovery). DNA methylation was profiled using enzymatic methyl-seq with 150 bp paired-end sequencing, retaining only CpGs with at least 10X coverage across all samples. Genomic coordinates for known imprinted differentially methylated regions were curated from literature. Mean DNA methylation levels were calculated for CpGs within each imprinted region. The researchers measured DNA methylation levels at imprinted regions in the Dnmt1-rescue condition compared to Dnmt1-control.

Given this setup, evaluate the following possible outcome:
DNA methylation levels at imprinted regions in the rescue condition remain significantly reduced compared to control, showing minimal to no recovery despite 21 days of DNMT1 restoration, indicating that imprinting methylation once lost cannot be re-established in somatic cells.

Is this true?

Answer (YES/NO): NO